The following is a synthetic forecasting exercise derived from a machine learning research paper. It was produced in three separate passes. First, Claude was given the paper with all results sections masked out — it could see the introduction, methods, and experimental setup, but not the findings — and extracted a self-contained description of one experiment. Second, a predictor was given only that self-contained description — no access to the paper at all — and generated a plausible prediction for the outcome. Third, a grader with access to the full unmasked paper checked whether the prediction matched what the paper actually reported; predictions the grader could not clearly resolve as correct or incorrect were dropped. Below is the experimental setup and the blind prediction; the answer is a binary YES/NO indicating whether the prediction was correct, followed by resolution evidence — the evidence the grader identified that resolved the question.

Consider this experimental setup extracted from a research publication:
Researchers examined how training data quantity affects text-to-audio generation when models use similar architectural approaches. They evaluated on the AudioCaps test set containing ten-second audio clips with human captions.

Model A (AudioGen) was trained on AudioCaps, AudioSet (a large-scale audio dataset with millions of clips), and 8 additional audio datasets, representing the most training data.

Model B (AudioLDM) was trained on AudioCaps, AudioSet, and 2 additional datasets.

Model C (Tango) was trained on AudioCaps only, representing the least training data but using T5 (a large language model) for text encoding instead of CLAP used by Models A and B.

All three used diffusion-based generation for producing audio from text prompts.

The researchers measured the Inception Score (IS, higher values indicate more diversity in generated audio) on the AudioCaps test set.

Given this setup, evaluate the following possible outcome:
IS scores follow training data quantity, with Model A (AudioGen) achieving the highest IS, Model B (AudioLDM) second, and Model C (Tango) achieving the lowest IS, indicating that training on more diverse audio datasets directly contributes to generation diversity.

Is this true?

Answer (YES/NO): NO